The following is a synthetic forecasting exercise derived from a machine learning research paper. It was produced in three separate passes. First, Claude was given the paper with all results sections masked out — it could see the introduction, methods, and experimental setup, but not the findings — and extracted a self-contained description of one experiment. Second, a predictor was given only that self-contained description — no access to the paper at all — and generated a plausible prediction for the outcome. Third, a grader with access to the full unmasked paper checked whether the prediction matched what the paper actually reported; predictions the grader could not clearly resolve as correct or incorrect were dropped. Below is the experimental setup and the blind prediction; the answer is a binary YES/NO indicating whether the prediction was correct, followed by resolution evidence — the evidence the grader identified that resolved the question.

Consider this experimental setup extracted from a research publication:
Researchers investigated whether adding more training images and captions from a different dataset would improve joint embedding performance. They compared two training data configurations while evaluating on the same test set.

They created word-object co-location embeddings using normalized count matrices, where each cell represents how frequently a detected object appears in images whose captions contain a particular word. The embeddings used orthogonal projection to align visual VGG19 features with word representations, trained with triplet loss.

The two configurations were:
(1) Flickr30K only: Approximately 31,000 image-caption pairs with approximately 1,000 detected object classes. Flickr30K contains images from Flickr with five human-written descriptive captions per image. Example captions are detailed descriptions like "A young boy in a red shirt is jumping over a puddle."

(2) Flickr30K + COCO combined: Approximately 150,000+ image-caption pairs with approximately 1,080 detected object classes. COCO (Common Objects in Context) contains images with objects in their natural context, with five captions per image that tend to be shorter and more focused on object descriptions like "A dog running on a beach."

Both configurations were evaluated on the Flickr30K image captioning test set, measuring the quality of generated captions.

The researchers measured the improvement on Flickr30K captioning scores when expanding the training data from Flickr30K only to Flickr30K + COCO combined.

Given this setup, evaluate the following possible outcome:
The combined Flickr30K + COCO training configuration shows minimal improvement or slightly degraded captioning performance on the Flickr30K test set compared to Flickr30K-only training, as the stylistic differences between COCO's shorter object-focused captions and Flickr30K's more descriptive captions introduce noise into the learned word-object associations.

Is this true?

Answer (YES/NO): NO